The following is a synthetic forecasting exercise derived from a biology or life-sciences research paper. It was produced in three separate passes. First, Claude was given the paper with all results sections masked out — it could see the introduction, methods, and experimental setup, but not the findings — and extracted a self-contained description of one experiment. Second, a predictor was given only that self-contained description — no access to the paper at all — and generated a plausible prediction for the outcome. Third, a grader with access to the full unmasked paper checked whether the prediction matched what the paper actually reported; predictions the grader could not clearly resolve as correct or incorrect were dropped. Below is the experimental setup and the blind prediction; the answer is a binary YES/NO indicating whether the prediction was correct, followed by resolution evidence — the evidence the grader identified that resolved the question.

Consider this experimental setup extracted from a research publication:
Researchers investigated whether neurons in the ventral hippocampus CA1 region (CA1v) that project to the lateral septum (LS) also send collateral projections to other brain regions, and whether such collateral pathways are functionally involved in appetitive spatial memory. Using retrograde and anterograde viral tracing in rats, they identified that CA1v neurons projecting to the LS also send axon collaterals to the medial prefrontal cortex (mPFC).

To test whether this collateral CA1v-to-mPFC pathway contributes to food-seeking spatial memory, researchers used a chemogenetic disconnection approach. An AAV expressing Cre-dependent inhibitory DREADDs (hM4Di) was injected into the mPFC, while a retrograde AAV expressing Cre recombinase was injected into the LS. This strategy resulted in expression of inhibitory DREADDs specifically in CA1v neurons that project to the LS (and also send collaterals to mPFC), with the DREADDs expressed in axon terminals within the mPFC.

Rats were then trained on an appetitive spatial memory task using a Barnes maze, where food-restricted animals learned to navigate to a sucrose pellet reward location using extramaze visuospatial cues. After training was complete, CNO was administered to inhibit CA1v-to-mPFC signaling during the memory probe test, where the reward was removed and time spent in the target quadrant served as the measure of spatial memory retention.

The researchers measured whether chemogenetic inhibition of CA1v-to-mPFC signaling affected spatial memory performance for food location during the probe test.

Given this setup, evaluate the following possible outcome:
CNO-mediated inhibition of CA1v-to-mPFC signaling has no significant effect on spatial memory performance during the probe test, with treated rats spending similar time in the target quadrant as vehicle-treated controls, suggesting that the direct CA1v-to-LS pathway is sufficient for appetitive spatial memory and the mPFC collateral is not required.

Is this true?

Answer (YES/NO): YES